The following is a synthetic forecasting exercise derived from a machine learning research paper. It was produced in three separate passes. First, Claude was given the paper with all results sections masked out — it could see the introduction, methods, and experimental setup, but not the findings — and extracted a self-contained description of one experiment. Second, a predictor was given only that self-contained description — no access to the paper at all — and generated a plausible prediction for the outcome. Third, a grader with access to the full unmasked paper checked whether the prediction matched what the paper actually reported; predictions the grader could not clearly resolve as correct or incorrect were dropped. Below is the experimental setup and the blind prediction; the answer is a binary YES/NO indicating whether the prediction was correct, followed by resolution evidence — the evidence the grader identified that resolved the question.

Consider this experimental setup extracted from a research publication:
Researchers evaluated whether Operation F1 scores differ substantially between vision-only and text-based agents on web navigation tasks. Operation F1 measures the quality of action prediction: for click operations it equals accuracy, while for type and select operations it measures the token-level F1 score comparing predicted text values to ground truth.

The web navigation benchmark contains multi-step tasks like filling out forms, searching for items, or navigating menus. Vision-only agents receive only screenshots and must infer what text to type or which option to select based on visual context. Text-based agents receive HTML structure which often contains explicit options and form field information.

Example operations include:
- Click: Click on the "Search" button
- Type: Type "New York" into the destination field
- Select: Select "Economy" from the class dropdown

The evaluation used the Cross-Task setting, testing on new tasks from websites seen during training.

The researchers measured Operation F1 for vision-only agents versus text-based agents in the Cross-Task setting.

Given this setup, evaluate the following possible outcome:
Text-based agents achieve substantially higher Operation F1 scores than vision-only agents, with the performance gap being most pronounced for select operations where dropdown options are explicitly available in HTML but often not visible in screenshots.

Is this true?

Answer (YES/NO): NO